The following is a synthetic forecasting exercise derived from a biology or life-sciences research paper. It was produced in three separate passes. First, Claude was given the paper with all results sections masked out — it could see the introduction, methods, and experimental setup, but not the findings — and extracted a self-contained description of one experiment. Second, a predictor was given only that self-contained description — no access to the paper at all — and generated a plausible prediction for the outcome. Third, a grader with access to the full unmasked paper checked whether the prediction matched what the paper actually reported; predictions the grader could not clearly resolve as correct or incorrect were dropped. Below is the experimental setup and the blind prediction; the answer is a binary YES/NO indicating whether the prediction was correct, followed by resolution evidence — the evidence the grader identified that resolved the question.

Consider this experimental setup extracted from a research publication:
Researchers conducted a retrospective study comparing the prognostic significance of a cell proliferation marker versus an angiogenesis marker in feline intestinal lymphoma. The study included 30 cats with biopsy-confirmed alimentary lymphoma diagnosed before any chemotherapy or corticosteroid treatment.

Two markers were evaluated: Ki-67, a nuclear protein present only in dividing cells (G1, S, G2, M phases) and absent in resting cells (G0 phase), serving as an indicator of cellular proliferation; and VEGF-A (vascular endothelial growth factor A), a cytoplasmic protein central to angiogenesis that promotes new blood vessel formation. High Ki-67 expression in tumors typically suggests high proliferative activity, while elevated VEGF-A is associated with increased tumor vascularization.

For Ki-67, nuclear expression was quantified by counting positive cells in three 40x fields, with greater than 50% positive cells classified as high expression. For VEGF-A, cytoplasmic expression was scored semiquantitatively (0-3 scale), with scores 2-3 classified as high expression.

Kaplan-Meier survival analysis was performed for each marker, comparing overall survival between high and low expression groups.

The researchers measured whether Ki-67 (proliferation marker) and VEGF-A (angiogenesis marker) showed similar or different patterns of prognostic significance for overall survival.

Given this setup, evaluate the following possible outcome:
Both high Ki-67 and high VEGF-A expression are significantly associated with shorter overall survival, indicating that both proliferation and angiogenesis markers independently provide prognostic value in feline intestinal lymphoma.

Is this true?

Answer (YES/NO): NO